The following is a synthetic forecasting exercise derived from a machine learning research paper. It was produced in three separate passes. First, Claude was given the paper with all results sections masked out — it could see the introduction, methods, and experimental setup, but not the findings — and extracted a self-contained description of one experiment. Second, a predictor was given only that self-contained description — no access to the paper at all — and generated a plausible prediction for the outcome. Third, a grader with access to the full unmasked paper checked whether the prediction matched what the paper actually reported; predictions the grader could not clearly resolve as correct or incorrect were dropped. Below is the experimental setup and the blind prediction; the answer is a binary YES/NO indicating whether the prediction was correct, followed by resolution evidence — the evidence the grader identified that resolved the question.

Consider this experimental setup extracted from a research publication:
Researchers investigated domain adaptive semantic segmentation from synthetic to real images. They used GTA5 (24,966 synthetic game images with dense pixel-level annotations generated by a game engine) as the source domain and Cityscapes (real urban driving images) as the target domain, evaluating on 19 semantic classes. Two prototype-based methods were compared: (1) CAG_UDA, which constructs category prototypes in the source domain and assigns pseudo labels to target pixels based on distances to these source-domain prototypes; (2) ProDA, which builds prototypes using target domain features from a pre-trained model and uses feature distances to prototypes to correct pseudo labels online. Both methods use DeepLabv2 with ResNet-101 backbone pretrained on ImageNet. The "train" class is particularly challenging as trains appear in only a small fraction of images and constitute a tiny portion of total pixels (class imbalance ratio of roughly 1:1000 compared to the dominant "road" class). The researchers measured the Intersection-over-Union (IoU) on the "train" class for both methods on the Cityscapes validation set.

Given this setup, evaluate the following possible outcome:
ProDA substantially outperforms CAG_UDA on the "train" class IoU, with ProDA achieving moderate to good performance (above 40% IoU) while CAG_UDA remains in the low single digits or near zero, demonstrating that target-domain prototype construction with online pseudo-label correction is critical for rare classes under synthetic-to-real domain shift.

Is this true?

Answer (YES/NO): NO